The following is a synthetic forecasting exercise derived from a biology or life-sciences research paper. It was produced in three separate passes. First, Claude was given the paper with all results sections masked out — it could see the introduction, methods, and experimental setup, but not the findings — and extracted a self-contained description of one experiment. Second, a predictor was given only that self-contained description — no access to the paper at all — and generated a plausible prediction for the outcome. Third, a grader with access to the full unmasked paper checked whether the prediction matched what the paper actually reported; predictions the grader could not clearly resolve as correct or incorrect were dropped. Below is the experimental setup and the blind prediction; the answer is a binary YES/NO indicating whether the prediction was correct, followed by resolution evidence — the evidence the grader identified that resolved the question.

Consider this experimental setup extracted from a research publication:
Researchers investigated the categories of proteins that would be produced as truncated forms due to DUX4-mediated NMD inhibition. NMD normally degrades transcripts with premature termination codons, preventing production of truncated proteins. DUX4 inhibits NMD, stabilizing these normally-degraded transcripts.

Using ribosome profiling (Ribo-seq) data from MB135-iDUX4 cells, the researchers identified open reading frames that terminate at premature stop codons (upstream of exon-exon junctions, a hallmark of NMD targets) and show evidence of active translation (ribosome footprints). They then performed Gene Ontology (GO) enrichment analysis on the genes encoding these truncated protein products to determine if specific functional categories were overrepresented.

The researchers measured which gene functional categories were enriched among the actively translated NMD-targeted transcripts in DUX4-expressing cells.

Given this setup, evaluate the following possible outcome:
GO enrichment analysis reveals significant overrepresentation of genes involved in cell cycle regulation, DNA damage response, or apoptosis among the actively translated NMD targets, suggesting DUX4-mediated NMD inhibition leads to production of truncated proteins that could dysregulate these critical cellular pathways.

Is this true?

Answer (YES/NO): NO